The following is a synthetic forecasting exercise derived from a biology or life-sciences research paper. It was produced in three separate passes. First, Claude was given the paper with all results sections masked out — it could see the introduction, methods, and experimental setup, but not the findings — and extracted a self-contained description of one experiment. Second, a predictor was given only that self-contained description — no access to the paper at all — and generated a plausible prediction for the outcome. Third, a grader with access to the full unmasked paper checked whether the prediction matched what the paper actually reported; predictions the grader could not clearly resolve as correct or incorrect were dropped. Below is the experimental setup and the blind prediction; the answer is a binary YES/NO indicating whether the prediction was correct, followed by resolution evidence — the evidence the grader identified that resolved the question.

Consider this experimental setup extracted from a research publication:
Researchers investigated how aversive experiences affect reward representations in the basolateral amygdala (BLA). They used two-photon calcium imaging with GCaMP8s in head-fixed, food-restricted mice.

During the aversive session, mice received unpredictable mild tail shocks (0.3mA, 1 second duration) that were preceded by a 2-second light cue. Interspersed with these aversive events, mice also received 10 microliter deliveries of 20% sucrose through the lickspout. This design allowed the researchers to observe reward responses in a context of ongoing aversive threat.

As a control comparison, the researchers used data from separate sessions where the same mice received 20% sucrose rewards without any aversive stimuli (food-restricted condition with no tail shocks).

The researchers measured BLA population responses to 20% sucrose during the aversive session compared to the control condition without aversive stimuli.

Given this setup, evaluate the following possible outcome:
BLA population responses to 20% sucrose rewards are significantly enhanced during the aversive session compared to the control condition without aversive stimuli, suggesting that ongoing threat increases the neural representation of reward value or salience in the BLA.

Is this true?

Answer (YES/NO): NO